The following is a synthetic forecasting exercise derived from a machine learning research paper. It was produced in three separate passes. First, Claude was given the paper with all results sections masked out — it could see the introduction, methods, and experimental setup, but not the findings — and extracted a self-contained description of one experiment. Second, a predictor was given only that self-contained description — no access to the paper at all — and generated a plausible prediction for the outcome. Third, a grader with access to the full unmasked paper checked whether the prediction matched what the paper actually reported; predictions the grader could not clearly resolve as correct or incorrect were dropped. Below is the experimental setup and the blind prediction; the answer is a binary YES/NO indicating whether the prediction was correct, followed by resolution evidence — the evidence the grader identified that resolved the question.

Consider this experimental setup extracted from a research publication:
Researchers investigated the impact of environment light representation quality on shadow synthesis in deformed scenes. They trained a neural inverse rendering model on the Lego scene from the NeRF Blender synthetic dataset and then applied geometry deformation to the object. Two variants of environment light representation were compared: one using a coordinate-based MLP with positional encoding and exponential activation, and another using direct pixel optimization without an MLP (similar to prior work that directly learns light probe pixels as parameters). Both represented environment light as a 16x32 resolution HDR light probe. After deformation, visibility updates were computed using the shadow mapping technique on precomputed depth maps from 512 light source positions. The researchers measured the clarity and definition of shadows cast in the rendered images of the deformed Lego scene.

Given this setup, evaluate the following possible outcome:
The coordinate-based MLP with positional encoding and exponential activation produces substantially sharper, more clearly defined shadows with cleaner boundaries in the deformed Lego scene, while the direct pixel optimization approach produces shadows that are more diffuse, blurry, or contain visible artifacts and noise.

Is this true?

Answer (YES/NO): YES